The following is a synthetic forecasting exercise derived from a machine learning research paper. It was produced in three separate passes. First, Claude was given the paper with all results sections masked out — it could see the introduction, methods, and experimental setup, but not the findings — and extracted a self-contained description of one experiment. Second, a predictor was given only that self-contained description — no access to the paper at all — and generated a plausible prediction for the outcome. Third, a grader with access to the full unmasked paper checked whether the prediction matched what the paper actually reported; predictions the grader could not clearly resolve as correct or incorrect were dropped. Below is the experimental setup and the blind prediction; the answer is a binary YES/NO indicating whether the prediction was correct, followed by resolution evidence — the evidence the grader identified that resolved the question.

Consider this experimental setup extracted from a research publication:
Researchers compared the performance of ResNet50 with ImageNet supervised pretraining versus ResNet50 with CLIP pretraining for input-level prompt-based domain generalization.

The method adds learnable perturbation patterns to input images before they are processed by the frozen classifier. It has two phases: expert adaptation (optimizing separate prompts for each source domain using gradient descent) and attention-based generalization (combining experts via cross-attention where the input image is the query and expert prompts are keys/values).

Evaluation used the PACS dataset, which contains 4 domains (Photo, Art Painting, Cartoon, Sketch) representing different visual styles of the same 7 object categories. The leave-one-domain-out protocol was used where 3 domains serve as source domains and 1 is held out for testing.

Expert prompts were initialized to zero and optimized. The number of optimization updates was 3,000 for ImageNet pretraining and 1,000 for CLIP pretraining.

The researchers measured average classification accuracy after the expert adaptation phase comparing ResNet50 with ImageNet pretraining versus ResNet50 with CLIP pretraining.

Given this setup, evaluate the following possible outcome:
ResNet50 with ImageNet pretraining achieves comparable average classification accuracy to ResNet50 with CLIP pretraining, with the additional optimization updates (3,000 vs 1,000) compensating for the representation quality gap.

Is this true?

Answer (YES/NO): NO